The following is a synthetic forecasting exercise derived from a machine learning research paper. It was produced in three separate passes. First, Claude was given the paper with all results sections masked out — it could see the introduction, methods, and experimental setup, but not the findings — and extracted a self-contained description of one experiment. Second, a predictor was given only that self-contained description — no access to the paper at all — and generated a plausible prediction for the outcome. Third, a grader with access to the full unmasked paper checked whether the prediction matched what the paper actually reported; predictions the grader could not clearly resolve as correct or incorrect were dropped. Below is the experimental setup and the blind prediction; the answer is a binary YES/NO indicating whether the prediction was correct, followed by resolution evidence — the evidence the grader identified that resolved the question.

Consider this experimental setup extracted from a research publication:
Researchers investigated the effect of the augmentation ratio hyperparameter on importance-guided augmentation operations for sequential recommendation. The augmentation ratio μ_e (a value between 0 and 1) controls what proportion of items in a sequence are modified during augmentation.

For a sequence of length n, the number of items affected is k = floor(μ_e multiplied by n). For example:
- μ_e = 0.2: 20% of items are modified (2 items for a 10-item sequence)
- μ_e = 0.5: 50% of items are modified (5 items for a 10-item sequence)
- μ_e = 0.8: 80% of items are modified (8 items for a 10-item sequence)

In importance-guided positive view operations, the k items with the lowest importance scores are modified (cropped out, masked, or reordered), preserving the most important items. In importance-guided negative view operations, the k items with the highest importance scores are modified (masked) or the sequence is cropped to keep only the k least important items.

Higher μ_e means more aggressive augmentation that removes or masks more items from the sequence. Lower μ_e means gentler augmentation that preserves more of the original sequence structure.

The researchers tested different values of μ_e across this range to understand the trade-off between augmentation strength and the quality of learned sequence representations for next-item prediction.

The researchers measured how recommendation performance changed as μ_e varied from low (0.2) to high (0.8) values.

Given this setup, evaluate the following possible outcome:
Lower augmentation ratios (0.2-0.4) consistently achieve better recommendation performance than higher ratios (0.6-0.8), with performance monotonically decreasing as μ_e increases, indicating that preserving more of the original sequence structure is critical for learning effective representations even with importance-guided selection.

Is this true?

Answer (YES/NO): NO